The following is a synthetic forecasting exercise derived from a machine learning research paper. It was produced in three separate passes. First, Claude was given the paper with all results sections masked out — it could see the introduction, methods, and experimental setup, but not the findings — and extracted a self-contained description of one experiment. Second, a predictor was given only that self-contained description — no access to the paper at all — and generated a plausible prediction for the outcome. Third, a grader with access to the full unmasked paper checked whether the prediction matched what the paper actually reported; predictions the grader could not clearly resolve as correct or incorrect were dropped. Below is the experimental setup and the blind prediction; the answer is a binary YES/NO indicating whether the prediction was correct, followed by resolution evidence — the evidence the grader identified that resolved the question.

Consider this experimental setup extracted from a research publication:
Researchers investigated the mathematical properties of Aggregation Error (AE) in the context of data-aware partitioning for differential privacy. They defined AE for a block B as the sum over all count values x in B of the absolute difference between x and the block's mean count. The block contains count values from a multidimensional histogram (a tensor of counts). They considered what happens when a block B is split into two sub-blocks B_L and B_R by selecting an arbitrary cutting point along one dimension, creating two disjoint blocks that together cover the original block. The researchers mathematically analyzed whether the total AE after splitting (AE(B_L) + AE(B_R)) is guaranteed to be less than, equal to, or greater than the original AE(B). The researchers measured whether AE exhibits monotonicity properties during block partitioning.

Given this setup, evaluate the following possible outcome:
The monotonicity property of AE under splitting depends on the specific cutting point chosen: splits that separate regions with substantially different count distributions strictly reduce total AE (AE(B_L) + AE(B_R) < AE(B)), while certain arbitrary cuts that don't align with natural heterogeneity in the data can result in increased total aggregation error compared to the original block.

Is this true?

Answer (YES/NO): NO